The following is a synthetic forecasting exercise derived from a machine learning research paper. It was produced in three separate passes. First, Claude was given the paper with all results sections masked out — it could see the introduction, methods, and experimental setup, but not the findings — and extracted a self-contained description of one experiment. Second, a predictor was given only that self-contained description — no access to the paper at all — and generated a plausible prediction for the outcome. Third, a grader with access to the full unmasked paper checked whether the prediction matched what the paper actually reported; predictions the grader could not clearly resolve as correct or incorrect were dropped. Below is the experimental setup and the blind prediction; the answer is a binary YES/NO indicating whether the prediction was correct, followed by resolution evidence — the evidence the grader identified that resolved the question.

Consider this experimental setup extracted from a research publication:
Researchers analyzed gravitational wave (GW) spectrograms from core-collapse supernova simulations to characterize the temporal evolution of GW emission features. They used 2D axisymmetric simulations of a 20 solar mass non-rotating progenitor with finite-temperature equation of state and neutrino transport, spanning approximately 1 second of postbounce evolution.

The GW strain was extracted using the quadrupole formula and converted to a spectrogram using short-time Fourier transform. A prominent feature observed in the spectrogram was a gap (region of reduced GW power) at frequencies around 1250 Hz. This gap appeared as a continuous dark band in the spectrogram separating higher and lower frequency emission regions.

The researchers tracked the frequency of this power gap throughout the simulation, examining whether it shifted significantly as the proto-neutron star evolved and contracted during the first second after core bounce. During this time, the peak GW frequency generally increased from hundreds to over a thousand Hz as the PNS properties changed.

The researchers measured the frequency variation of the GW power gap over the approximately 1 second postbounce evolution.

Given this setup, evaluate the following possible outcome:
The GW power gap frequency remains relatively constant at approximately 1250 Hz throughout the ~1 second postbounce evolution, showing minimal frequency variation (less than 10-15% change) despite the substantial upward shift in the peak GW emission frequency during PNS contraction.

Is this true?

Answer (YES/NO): YES